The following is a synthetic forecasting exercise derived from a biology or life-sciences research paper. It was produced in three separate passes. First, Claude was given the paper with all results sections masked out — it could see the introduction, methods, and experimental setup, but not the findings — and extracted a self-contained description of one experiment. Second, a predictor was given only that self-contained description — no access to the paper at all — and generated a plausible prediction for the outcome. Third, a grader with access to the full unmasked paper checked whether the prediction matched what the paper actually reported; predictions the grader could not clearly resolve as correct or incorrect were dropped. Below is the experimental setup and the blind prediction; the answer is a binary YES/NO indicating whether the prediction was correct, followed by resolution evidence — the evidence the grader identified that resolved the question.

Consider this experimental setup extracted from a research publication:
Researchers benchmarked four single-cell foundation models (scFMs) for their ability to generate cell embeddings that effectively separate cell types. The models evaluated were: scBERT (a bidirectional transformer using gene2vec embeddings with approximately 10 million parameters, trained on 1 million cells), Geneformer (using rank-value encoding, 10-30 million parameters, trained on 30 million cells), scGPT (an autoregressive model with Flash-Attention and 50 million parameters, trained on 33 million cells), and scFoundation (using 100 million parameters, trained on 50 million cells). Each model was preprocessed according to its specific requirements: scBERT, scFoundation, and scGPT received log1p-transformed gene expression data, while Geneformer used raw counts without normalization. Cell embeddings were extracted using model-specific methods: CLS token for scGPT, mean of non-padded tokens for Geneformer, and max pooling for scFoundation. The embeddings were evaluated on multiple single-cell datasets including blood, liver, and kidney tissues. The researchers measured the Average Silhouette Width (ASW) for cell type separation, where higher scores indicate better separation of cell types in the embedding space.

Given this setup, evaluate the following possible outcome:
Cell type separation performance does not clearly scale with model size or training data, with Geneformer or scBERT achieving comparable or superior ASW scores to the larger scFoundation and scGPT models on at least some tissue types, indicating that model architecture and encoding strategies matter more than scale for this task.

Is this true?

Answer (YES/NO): YES